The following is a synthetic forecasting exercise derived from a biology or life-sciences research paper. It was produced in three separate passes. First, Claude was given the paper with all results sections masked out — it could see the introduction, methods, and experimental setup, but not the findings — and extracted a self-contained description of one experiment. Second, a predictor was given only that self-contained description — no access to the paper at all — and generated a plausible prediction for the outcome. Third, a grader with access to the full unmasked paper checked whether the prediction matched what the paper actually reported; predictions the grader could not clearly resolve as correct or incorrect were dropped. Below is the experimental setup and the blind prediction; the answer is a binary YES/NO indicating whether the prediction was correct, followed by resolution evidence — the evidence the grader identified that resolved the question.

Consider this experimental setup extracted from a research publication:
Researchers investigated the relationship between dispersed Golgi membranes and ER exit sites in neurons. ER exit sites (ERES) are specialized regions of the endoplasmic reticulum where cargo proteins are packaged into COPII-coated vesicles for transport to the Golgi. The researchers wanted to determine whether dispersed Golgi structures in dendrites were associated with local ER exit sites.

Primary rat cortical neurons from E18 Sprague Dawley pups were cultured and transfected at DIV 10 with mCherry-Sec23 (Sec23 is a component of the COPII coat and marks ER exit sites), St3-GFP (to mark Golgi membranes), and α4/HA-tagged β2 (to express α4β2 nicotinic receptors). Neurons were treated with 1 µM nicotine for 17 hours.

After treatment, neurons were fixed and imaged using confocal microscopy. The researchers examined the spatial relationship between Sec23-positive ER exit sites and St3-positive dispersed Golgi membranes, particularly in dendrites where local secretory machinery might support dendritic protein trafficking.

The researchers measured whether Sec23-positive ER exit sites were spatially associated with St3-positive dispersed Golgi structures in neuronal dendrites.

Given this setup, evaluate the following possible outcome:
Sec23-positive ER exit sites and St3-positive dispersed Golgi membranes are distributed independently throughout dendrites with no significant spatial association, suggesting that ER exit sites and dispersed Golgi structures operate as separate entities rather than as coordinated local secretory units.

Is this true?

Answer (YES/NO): NO